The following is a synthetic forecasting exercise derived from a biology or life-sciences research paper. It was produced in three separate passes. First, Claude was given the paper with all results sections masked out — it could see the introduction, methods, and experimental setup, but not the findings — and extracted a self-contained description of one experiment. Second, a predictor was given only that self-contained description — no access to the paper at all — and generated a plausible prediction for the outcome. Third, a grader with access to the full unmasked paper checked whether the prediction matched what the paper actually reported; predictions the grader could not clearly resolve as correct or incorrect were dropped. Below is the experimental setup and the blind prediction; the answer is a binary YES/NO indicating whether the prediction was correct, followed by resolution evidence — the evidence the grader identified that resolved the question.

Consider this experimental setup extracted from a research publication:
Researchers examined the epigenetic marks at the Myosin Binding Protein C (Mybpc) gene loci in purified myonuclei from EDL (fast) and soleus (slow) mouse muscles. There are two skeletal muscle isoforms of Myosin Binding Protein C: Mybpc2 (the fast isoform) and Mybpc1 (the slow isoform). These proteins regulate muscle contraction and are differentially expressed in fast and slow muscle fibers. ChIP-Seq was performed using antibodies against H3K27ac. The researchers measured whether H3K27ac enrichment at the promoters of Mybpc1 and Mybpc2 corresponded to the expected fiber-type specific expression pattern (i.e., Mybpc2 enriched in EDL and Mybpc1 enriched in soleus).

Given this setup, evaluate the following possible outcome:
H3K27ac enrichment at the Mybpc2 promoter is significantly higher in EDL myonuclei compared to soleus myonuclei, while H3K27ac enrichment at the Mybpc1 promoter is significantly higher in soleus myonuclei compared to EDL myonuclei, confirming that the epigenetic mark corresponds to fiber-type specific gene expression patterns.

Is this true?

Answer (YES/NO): NO